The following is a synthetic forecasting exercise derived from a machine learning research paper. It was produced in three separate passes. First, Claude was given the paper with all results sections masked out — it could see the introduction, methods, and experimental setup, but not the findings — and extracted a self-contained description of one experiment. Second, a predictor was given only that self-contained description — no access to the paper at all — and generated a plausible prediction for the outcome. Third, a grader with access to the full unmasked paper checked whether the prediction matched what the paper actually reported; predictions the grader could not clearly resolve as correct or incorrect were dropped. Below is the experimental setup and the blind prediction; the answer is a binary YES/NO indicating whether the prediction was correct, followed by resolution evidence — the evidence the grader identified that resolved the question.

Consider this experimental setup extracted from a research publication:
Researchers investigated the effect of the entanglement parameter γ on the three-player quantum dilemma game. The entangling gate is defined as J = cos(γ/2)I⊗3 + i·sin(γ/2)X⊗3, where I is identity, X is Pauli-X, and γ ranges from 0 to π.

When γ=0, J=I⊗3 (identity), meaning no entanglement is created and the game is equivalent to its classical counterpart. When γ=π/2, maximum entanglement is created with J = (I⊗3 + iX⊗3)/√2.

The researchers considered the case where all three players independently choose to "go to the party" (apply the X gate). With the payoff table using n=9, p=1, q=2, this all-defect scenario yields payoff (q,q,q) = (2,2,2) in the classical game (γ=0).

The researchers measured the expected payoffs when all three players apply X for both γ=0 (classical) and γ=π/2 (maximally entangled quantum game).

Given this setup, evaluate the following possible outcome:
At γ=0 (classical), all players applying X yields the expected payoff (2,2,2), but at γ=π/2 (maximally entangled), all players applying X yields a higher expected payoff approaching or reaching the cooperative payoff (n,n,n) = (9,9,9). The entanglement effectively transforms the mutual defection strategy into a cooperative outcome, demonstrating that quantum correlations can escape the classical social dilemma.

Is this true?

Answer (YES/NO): NO